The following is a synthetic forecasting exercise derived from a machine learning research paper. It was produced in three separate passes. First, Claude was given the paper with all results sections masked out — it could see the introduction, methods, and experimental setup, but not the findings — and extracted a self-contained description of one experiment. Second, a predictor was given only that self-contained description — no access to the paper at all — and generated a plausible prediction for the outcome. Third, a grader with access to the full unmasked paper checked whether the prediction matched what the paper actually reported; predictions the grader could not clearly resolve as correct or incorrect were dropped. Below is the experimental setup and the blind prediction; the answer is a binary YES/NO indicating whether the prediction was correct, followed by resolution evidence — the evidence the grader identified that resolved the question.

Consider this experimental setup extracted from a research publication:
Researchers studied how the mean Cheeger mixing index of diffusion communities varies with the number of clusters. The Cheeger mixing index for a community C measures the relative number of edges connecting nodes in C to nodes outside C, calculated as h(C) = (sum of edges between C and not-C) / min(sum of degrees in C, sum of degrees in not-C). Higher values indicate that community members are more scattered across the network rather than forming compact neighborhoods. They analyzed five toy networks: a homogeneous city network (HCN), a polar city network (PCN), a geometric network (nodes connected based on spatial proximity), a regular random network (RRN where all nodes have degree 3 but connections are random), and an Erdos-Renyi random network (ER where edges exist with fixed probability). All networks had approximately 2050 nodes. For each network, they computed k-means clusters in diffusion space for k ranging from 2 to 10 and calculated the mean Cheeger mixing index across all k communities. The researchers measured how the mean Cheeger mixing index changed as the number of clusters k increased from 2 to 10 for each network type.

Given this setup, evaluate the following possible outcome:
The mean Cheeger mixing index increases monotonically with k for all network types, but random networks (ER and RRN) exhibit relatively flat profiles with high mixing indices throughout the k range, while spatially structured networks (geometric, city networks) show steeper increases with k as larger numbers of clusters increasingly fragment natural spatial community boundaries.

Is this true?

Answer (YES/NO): NO